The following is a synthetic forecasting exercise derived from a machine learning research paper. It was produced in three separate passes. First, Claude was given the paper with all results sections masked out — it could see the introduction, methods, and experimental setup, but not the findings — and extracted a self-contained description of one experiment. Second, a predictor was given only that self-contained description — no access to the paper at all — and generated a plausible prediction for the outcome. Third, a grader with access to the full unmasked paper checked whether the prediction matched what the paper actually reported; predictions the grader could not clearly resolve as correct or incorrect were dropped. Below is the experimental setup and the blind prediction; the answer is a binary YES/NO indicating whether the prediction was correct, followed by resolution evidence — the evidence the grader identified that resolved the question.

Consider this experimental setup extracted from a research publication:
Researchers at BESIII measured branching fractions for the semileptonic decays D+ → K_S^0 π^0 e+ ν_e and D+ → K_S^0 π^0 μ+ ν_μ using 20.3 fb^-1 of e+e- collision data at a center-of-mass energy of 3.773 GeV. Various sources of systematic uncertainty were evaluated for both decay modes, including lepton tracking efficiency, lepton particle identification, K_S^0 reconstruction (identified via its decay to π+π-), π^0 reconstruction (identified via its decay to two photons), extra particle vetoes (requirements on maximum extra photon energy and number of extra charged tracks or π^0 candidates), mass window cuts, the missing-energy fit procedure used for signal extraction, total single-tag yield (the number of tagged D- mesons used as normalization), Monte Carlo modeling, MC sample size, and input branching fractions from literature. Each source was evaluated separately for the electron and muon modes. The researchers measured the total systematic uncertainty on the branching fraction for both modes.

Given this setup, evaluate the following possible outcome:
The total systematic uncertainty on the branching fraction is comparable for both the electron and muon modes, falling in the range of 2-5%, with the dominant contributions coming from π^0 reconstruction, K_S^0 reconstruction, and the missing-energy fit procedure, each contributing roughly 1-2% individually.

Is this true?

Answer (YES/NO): NO